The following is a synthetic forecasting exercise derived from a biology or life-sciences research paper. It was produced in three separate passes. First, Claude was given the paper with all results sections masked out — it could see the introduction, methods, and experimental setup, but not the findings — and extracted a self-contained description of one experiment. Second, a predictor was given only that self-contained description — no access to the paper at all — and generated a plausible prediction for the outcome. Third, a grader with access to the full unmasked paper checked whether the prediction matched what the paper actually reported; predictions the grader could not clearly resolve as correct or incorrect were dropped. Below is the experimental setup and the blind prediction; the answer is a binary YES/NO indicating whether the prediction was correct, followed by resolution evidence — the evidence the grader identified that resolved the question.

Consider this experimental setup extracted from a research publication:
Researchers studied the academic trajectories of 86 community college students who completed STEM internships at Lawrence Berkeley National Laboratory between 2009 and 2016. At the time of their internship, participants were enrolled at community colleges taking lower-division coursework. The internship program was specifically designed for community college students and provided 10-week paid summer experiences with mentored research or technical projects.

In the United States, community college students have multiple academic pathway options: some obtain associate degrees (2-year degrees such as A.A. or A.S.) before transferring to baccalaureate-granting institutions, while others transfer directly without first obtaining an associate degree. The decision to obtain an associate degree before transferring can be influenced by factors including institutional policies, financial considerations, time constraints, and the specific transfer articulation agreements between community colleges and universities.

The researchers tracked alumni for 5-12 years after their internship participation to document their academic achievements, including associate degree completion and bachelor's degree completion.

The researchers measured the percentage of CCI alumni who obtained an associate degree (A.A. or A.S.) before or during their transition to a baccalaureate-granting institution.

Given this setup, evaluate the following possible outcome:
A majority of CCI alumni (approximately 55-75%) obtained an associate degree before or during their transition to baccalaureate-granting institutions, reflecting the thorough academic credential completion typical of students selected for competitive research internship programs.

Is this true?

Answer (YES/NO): NO